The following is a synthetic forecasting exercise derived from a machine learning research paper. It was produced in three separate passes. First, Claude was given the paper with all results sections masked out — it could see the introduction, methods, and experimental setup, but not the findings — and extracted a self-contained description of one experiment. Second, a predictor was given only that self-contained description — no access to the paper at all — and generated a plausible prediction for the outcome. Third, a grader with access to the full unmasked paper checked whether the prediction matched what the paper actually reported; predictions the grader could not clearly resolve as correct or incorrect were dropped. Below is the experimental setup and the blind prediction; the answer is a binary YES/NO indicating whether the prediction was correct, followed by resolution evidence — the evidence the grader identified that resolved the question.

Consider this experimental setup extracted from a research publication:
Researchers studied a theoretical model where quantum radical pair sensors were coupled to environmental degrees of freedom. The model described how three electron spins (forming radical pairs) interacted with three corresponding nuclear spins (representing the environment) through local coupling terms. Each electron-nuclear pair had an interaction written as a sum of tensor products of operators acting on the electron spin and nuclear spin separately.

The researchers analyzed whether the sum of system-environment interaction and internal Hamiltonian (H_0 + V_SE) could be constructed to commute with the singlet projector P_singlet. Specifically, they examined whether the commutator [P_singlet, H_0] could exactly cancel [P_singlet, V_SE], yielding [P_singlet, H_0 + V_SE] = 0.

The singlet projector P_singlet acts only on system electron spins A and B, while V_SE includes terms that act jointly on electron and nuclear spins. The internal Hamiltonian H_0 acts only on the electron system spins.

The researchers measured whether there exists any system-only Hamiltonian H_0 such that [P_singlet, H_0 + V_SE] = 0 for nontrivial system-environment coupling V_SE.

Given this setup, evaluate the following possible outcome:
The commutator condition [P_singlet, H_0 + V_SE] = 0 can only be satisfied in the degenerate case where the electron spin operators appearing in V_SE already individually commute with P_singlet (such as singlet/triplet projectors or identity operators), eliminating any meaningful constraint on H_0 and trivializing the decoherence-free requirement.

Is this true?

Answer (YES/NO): NO